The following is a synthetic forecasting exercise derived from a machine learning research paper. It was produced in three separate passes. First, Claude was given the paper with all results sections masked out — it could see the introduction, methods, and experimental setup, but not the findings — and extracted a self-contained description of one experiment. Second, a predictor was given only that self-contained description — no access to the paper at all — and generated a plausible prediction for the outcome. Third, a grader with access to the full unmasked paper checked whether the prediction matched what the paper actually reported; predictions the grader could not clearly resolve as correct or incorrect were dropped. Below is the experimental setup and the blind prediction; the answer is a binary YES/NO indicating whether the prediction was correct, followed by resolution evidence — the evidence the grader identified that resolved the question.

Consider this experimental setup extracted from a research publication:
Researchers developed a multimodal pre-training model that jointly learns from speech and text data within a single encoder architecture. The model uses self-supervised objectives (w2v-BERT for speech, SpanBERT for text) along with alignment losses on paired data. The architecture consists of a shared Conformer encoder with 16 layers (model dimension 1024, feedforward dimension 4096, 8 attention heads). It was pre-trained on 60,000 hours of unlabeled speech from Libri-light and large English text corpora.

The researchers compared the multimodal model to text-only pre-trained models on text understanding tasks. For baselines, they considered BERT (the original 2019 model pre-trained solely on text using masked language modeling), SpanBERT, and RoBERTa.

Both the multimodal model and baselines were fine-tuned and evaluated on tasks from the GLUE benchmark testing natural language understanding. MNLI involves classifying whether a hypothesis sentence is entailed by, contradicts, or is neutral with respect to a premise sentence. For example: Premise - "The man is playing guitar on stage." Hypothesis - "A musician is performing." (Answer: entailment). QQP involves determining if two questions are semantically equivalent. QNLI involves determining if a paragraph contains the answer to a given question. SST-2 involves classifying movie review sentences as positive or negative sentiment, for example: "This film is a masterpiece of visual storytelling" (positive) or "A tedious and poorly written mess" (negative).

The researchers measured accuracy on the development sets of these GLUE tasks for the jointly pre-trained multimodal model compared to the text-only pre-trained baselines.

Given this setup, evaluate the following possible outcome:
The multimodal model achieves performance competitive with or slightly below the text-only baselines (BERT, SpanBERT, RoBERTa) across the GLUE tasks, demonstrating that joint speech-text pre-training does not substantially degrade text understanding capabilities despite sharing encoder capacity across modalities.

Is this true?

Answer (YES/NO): NO